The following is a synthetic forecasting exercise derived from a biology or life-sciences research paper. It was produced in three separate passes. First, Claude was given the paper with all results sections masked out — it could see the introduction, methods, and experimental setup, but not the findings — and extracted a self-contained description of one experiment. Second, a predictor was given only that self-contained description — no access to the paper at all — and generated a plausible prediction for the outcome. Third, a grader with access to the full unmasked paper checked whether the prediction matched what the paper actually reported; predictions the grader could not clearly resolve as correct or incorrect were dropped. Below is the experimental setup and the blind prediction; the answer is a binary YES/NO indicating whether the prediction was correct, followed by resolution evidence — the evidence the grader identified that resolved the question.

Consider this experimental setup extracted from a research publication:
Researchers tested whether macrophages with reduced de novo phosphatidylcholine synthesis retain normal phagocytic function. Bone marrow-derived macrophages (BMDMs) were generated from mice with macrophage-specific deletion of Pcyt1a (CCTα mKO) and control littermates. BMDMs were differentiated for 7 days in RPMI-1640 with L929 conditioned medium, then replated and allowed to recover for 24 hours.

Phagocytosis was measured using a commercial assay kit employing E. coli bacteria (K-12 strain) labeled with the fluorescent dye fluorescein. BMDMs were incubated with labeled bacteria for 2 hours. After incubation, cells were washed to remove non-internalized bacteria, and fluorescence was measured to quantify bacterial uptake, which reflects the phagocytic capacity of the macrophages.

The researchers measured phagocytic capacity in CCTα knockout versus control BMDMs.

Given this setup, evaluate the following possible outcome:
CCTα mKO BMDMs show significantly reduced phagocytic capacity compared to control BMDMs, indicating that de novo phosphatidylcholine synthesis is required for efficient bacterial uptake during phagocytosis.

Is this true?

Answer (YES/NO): NO